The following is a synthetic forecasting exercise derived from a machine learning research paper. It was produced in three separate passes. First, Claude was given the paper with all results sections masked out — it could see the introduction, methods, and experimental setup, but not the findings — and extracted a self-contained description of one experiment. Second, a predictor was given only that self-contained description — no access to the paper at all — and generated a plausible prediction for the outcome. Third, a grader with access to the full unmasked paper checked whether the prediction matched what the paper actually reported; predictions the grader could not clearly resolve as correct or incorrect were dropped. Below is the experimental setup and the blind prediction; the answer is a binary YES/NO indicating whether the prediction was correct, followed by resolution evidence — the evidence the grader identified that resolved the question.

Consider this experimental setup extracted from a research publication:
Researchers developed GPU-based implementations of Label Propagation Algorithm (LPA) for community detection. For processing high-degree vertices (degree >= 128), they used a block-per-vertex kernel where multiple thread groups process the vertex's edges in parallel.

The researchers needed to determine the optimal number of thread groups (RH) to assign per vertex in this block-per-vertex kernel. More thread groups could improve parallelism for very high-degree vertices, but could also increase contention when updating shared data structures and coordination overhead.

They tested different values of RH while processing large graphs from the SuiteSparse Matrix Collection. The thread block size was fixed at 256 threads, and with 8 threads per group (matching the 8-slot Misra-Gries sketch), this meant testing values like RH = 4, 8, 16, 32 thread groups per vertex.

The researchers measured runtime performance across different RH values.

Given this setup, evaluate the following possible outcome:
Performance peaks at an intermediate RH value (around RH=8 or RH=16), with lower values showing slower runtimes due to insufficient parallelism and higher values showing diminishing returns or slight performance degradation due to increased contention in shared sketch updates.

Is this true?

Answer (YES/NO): NO